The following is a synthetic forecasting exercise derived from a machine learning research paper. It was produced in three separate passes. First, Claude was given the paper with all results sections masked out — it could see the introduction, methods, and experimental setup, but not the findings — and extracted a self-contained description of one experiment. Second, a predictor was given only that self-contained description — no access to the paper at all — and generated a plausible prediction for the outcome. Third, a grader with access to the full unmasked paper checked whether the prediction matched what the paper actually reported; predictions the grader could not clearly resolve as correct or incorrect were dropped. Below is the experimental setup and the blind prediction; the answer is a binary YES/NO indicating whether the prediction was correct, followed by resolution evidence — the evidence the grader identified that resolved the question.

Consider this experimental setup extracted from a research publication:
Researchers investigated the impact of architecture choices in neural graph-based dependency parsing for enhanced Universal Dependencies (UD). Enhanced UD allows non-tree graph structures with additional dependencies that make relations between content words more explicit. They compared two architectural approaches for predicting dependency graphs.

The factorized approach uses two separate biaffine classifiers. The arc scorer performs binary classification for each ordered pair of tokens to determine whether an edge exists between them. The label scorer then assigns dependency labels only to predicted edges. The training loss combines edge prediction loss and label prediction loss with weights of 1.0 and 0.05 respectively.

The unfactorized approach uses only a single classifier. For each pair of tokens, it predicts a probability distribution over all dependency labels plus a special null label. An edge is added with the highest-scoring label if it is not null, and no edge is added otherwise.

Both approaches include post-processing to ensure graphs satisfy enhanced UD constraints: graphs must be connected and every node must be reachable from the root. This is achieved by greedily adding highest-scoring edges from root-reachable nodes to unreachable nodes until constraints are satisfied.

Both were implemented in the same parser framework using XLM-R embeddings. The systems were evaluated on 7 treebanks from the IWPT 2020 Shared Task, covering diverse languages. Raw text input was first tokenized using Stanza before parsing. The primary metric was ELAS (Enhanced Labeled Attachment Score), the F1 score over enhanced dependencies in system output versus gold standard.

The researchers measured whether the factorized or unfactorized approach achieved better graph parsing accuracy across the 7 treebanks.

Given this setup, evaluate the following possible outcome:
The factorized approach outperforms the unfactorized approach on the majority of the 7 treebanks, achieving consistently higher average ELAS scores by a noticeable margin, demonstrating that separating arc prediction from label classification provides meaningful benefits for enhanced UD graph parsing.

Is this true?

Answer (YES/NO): NO